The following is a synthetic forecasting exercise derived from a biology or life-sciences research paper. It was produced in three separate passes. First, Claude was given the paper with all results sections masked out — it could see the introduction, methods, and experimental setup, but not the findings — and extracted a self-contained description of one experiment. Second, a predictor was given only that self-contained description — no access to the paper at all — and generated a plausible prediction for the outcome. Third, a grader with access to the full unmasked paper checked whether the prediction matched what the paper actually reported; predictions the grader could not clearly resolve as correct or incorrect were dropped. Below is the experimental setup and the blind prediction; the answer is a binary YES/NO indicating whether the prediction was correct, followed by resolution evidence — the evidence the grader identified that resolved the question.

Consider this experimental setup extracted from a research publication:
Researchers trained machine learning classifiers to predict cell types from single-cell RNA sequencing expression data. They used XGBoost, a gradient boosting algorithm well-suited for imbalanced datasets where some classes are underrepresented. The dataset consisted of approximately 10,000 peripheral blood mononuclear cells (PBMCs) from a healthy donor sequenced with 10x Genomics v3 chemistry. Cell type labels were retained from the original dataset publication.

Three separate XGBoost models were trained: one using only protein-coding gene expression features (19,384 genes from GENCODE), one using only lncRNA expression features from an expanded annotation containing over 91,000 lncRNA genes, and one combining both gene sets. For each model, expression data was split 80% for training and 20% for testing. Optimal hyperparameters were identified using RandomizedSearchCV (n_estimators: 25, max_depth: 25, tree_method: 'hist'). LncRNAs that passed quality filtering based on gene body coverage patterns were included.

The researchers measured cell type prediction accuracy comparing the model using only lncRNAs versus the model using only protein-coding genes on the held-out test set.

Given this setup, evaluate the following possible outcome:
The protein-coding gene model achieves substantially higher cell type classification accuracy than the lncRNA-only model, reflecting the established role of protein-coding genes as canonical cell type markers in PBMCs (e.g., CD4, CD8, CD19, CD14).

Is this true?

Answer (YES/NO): NO